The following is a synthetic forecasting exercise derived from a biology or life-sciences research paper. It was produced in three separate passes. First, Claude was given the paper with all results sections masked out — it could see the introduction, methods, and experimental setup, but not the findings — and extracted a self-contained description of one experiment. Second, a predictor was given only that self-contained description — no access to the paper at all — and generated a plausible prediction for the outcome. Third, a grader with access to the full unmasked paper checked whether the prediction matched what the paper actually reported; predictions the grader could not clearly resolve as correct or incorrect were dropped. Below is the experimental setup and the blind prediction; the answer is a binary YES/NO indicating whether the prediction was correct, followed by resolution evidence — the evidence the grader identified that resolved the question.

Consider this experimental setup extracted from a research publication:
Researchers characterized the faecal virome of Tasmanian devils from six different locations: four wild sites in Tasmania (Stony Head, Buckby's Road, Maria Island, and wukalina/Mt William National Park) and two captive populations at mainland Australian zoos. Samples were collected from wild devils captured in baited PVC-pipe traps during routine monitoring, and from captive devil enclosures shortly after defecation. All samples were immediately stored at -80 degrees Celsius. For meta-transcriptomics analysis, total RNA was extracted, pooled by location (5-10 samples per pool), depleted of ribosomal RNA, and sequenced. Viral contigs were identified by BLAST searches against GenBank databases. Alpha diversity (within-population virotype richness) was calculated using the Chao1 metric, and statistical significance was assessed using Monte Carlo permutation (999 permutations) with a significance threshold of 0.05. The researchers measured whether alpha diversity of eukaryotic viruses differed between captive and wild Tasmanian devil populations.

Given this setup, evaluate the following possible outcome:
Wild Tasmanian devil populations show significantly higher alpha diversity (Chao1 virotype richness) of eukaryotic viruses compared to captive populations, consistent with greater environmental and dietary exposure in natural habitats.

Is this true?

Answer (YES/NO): YES